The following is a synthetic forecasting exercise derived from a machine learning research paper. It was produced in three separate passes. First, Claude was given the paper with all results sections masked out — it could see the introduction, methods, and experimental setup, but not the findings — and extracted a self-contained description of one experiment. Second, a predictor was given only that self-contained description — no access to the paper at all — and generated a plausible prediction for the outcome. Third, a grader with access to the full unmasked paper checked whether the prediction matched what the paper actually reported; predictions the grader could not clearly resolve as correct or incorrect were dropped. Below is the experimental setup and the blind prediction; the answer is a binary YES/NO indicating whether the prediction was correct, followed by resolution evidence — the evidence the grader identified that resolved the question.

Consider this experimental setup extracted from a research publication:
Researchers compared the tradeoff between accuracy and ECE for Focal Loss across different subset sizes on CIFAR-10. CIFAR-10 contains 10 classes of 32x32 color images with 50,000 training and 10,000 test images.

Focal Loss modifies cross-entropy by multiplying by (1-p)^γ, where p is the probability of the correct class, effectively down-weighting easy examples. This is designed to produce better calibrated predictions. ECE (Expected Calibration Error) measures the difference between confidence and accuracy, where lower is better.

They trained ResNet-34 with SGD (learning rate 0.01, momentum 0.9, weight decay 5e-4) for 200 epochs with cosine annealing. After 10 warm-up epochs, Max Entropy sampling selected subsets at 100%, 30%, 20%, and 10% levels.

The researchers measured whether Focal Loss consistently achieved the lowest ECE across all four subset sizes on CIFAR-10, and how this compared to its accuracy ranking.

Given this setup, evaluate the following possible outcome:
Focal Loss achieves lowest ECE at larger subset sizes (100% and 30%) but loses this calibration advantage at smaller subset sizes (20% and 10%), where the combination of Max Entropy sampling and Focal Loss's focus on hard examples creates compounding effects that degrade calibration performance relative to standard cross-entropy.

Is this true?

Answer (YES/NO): NO